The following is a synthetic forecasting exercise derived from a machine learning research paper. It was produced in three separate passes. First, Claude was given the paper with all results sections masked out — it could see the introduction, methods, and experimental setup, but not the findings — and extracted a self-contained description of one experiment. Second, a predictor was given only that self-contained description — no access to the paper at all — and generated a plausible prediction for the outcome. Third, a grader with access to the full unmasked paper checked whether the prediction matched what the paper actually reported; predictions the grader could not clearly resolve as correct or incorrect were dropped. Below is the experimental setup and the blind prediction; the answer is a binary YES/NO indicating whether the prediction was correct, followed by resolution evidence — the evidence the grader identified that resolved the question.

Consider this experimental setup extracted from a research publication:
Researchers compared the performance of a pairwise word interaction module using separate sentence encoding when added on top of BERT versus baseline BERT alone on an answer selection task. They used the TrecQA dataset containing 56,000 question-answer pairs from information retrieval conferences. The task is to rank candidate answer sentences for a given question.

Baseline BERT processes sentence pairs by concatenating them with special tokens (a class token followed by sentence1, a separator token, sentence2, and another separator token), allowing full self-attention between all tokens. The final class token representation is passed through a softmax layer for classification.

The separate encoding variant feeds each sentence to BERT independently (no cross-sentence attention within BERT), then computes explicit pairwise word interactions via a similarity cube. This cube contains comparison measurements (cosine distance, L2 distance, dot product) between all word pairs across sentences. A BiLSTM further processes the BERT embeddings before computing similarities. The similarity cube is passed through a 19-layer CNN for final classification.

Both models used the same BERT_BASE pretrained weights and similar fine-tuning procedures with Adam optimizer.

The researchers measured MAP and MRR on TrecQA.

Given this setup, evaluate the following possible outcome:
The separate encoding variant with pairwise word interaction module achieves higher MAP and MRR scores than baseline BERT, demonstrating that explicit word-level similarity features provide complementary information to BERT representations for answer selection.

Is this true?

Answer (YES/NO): NO